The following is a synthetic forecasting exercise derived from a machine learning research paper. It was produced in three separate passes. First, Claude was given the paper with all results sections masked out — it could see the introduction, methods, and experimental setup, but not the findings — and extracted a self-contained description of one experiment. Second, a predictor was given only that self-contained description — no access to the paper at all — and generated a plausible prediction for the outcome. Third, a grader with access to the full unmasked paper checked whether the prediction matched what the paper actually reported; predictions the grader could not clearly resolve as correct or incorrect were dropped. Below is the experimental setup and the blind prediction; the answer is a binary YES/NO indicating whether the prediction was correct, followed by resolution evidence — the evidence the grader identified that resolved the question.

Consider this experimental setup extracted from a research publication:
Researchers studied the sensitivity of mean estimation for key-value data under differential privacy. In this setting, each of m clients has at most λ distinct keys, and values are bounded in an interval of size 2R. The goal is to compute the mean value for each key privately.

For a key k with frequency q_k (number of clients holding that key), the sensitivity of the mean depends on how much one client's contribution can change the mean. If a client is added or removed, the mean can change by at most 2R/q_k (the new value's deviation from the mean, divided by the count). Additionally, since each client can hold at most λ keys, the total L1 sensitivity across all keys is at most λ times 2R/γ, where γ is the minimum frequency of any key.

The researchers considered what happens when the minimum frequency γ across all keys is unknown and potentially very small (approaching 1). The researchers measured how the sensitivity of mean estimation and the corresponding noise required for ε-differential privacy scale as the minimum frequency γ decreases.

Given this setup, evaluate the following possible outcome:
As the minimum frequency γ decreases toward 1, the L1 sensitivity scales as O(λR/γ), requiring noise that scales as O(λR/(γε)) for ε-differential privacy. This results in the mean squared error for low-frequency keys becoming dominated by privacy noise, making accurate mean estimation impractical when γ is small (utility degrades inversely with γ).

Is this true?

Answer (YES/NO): YES